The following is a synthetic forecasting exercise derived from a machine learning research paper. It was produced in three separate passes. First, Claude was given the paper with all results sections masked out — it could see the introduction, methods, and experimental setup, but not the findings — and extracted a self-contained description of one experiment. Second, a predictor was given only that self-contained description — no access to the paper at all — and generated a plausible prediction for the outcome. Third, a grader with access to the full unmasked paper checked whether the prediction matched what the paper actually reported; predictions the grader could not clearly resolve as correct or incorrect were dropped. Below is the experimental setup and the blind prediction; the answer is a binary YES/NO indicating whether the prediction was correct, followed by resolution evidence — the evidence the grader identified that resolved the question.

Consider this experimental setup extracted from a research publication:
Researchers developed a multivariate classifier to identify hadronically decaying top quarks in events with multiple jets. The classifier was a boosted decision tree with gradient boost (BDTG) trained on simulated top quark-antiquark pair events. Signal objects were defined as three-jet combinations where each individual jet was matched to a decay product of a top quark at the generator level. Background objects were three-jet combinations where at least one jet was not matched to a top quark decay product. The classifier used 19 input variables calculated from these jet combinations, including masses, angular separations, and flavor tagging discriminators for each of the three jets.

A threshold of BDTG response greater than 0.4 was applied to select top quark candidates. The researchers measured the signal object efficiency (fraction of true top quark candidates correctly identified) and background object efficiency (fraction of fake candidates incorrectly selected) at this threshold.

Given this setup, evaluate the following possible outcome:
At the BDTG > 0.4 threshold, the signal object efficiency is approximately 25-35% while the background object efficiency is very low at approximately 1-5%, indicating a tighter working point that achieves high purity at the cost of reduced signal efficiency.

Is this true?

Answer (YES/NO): NO